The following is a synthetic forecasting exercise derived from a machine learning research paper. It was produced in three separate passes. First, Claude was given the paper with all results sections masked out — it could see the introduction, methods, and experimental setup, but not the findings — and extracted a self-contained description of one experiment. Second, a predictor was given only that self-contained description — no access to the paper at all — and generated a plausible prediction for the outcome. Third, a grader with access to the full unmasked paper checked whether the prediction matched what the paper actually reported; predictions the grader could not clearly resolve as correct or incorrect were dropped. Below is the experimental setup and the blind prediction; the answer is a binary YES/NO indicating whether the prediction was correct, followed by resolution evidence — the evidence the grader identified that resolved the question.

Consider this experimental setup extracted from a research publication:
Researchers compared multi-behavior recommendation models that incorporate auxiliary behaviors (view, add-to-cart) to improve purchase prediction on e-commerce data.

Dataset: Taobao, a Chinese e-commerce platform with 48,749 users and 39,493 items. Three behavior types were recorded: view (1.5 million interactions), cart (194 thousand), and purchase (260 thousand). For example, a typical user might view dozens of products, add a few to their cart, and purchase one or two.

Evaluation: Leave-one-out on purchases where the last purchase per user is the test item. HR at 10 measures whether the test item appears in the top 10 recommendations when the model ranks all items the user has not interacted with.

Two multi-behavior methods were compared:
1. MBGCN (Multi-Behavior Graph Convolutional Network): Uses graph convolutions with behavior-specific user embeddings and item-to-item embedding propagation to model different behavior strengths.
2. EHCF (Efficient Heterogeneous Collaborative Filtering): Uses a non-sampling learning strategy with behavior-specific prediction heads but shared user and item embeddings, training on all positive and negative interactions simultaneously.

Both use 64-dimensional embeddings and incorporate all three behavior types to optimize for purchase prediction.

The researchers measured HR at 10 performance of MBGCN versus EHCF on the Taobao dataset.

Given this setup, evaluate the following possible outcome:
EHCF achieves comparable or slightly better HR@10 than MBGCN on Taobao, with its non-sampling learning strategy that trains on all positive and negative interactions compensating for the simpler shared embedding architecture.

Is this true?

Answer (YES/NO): YES